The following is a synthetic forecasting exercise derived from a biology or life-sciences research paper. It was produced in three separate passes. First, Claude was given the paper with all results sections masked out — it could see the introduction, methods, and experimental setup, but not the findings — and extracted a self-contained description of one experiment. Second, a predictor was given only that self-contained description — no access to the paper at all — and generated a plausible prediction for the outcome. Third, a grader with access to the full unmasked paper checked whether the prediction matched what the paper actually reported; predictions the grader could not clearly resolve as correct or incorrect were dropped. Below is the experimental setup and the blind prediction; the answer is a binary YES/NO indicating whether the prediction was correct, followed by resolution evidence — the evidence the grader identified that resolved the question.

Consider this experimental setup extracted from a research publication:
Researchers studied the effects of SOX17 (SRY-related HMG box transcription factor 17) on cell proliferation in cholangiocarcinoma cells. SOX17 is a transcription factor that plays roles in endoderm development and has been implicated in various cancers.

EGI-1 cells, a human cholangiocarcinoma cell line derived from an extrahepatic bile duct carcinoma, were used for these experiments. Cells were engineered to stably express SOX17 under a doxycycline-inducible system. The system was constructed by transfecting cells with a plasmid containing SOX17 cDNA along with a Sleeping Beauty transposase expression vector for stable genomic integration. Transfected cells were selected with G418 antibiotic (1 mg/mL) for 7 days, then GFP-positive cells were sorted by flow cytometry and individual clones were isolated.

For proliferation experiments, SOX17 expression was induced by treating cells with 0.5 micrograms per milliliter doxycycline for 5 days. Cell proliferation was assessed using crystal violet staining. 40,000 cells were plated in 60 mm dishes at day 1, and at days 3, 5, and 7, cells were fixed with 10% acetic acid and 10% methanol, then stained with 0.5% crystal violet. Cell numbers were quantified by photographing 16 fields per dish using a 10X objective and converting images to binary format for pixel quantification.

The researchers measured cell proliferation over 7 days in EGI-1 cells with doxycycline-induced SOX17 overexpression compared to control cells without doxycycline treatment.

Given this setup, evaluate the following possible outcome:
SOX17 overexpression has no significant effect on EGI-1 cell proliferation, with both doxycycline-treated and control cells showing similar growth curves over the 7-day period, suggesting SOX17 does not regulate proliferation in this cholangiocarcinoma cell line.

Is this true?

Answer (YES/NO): NO